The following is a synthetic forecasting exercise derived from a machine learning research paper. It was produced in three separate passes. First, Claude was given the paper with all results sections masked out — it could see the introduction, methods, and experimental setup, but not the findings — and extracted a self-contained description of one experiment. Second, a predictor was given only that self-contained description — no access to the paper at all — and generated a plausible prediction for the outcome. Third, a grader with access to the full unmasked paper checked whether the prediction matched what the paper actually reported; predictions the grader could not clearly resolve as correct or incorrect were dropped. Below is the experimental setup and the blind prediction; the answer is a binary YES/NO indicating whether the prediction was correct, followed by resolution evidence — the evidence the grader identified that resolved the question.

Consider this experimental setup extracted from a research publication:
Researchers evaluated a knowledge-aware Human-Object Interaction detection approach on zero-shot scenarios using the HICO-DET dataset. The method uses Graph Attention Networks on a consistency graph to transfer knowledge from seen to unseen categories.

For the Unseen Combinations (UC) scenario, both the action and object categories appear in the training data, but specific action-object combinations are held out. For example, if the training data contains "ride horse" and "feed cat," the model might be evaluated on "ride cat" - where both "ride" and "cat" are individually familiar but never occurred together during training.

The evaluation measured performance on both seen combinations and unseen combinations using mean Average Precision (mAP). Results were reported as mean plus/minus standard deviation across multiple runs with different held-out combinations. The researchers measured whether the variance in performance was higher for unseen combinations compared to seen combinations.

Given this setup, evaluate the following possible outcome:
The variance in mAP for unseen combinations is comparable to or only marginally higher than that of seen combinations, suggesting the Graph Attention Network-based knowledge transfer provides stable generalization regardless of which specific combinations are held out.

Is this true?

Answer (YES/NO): NO